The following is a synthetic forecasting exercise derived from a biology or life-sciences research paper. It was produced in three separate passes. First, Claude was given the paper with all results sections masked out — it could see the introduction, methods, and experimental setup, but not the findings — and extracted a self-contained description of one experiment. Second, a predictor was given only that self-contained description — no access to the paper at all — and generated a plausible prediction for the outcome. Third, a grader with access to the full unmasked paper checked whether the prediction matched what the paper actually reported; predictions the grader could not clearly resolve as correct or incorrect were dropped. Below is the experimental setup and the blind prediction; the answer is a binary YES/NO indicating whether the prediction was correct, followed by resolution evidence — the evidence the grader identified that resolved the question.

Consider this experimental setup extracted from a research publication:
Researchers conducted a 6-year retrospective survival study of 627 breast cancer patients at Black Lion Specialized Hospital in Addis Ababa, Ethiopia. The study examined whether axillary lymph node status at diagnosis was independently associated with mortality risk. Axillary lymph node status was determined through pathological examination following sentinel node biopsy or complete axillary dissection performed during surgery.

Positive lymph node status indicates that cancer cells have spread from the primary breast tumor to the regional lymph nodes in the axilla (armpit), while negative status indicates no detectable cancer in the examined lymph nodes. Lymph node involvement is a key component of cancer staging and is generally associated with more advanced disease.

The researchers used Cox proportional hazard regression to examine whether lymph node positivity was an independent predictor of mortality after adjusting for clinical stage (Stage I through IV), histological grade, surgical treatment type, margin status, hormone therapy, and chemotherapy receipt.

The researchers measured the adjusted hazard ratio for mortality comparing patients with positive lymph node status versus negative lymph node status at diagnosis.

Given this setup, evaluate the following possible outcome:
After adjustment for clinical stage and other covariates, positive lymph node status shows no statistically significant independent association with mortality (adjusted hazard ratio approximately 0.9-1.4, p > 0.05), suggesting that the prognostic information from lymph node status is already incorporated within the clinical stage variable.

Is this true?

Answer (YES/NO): NO